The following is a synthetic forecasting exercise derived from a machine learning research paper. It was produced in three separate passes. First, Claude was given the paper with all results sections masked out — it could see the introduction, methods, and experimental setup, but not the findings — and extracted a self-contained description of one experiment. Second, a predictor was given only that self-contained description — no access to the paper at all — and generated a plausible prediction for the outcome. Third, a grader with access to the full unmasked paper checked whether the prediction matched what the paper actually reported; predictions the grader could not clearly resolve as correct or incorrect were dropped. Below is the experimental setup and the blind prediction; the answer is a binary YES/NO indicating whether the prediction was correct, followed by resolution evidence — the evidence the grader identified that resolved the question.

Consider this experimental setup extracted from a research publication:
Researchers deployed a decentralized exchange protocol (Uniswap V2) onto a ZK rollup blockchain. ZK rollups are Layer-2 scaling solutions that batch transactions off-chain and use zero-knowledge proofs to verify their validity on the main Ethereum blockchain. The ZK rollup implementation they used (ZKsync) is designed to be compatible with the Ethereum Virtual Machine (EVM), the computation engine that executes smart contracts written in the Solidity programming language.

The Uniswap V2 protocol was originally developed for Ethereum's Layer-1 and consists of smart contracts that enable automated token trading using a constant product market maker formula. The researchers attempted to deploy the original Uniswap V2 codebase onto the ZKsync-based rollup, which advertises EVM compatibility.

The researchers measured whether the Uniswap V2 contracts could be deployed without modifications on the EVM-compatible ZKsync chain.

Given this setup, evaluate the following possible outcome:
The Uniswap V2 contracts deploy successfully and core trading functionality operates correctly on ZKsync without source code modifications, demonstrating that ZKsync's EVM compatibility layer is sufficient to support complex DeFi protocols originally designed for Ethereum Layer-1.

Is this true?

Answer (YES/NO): NO